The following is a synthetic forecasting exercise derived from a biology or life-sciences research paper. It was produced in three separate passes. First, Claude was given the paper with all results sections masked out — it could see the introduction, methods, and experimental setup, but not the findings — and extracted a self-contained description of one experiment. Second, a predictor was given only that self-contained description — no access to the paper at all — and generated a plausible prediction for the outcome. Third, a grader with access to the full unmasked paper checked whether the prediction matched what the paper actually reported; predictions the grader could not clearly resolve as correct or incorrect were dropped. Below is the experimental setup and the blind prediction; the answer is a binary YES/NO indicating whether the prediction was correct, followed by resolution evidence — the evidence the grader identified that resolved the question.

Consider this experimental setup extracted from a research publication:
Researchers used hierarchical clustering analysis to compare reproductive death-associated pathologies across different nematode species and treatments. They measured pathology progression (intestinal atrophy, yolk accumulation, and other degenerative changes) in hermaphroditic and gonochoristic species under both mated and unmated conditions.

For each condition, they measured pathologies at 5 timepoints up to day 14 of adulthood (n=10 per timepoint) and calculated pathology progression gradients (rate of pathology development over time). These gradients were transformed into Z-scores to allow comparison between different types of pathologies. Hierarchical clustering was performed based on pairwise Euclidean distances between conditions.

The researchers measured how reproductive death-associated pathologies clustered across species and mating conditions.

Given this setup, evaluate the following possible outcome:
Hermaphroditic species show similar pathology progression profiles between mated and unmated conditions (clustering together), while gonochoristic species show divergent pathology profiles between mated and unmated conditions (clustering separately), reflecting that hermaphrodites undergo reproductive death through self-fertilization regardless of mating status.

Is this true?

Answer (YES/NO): YES